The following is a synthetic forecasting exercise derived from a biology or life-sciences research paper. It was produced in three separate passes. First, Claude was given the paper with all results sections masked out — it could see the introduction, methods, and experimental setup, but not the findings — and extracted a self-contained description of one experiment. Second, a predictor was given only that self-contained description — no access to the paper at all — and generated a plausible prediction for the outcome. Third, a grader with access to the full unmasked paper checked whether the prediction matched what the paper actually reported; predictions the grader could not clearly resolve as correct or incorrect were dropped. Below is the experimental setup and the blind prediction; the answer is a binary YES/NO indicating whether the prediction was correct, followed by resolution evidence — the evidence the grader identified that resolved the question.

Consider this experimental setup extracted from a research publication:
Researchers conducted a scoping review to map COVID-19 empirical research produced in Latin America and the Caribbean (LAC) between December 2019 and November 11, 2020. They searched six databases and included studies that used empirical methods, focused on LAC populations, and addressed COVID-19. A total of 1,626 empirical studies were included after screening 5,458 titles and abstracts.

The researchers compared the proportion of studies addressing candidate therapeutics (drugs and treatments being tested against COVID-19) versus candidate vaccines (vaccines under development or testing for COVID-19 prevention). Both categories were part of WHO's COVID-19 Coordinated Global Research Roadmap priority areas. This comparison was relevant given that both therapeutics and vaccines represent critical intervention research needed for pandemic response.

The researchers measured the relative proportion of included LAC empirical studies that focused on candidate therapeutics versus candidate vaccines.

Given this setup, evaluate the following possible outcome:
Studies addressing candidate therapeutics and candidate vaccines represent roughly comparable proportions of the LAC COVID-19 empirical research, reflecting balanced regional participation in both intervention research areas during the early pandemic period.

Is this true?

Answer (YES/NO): NO